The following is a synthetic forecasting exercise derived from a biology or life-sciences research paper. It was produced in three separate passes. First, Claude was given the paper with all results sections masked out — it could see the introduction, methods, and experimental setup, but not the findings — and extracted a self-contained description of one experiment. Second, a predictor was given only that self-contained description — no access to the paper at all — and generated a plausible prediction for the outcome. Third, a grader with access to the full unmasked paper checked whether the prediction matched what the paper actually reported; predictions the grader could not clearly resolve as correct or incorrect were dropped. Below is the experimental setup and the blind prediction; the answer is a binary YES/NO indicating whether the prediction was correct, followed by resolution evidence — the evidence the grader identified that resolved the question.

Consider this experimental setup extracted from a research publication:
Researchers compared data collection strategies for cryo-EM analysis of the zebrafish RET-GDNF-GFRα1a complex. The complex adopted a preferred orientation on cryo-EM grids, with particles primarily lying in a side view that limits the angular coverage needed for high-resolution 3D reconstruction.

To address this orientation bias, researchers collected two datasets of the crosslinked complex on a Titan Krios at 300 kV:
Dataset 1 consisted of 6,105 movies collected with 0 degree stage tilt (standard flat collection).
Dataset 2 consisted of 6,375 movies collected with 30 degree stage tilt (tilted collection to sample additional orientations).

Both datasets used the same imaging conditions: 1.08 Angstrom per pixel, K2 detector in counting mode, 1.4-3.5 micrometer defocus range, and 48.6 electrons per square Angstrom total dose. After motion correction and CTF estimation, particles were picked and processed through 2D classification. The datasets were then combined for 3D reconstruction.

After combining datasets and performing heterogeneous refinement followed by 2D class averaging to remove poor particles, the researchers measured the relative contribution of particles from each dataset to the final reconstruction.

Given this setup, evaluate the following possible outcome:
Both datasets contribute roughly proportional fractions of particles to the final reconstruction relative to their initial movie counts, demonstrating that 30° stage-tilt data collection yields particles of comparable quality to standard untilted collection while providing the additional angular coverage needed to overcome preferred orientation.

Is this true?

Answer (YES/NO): NO